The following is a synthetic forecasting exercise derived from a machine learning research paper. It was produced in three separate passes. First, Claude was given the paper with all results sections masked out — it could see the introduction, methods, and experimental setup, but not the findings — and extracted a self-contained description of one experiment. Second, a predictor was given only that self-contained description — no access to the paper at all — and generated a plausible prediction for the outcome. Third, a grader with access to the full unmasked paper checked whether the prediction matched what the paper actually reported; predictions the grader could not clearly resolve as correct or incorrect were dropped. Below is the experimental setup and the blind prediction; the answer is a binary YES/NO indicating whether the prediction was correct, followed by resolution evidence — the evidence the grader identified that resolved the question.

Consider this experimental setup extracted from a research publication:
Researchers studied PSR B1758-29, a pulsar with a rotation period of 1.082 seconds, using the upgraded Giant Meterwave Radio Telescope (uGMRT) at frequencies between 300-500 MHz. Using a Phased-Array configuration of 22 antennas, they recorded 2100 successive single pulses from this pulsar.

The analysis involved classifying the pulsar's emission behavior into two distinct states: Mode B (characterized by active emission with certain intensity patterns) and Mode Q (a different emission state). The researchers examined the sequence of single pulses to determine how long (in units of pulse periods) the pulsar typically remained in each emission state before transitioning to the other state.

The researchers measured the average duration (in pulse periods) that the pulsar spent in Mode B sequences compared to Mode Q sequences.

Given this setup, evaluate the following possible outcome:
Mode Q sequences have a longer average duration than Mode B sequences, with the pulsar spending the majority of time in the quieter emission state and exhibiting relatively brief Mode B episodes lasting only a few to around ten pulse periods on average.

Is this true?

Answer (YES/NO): NO